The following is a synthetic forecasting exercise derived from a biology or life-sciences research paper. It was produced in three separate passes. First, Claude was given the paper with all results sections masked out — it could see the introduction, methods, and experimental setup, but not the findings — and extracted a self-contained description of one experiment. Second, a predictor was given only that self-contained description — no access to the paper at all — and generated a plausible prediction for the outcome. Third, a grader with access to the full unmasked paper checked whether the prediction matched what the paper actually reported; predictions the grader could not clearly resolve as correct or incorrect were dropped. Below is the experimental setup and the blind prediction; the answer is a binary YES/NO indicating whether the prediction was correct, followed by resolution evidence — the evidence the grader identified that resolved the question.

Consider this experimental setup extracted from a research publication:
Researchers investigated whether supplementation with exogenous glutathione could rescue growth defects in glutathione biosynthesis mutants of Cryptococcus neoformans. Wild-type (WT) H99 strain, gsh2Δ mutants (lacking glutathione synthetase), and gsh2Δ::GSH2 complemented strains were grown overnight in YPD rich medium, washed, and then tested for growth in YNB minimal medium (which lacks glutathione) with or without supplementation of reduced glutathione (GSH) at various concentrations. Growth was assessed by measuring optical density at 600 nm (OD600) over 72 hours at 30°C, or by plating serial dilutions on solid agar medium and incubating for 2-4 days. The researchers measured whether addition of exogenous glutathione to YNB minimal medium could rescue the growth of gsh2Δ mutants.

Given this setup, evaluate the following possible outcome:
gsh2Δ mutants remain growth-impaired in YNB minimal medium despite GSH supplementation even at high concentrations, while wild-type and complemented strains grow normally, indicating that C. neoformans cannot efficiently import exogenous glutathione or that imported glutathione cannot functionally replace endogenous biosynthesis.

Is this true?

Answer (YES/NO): NO